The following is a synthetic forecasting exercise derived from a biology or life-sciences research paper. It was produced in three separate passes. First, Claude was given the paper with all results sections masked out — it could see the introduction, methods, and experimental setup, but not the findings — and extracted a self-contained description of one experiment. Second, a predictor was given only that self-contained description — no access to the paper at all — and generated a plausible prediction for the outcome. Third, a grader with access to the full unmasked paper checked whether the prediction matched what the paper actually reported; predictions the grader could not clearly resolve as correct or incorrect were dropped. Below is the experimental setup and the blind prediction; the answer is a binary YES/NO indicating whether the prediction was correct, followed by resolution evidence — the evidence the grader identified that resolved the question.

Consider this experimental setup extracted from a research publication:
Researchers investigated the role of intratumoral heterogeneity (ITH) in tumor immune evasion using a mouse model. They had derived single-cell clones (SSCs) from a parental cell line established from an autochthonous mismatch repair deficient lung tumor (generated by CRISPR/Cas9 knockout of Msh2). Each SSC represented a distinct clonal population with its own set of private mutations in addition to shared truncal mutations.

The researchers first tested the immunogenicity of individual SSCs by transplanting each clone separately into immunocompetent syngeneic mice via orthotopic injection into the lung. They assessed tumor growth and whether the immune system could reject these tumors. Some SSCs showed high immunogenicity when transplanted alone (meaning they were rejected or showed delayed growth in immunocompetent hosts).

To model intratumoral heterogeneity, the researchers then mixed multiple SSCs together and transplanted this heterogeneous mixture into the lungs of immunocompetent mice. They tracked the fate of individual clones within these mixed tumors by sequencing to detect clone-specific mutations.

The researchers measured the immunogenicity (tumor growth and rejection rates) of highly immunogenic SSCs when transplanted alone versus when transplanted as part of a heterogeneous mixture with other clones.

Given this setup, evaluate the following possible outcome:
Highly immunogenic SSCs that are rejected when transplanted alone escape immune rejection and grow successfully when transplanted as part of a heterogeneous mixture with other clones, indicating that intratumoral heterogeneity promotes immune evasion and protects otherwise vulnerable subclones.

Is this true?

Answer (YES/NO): NO